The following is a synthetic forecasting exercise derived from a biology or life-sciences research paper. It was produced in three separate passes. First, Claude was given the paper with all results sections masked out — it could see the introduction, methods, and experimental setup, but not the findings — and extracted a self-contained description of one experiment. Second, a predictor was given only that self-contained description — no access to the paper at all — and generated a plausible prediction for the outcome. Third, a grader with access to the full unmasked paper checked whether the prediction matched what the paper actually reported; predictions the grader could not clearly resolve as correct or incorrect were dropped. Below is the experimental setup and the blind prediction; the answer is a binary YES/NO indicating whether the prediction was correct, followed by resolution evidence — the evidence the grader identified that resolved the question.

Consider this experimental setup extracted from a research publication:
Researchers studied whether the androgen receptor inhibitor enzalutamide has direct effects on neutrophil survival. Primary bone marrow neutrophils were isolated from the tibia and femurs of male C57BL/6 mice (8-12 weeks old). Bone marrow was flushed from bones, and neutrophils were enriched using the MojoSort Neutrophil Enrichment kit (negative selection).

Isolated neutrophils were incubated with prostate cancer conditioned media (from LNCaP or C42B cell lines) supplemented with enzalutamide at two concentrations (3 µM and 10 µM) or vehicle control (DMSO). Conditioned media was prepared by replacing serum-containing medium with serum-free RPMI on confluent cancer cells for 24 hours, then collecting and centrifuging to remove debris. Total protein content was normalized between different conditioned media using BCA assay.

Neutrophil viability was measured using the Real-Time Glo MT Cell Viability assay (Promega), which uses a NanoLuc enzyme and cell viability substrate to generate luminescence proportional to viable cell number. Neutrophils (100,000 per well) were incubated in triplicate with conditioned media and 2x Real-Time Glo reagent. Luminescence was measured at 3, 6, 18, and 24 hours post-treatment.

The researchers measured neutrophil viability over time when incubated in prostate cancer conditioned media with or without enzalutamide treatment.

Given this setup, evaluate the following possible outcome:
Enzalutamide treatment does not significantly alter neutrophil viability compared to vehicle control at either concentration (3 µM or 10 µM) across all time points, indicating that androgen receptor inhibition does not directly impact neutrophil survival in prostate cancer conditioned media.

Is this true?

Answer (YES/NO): NO